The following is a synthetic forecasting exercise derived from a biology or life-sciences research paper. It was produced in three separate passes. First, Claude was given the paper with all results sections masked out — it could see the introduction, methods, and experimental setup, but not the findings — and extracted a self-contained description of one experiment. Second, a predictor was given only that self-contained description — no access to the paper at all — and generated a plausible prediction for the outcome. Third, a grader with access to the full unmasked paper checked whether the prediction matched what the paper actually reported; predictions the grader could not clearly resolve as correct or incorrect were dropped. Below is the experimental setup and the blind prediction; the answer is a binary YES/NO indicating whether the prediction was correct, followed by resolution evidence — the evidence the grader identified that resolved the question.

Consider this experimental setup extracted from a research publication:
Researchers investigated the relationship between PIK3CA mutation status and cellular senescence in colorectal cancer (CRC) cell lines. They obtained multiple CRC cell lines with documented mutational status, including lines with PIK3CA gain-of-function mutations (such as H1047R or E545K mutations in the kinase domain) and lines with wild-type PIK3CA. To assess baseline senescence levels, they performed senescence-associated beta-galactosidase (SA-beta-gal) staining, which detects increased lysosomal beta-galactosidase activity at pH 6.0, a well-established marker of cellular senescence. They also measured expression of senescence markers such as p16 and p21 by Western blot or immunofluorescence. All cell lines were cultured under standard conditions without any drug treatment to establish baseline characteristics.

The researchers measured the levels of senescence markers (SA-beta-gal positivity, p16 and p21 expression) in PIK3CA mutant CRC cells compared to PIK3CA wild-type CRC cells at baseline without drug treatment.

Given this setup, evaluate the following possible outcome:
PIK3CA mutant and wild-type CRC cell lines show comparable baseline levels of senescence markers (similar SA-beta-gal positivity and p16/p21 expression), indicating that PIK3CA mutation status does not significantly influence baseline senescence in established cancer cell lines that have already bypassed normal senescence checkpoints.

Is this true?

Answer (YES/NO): NO